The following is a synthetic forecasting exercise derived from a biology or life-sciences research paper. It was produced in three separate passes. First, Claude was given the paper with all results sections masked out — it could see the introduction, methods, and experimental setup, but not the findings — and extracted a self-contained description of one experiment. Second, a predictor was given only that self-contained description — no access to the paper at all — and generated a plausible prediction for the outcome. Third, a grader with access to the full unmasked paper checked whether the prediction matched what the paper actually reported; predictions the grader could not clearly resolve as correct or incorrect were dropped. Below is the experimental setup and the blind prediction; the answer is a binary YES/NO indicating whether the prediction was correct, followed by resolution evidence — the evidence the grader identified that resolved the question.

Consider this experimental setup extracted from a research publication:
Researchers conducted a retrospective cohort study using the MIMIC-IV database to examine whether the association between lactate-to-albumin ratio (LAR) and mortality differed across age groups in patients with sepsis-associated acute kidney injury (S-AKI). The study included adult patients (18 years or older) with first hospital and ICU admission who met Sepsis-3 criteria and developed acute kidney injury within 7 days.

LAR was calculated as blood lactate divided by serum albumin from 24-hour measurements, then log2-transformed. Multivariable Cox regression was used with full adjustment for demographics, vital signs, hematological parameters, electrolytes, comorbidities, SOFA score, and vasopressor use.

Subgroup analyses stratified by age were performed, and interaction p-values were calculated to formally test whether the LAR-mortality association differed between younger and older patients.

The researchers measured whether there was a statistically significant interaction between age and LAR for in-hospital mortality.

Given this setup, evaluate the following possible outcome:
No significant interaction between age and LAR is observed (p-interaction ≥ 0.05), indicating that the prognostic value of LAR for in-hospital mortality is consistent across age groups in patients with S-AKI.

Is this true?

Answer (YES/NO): NO